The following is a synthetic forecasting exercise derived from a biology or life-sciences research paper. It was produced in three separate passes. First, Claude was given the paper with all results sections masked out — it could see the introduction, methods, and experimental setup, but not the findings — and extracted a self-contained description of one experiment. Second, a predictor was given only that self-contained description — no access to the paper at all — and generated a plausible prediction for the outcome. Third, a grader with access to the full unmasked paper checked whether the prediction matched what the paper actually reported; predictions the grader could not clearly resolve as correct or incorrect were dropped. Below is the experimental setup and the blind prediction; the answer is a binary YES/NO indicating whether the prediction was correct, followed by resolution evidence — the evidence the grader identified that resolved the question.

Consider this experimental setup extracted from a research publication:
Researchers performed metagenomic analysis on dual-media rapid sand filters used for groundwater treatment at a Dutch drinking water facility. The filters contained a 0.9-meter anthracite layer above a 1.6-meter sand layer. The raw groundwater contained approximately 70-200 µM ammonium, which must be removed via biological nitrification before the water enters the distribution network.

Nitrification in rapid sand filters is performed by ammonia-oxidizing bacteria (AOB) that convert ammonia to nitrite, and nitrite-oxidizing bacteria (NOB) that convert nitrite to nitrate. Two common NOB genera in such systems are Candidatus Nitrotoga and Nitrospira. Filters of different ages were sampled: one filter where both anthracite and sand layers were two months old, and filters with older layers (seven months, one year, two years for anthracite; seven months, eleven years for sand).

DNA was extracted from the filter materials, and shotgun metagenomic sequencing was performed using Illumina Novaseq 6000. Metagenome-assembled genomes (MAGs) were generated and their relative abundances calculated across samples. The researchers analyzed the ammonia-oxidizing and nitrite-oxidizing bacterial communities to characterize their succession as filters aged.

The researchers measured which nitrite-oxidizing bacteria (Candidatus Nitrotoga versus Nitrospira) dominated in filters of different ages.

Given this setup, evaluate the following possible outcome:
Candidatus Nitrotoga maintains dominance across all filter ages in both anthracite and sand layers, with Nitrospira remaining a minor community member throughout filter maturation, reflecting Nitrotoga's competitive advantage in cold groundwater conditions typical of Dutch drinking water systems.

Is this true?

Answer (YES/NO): NO